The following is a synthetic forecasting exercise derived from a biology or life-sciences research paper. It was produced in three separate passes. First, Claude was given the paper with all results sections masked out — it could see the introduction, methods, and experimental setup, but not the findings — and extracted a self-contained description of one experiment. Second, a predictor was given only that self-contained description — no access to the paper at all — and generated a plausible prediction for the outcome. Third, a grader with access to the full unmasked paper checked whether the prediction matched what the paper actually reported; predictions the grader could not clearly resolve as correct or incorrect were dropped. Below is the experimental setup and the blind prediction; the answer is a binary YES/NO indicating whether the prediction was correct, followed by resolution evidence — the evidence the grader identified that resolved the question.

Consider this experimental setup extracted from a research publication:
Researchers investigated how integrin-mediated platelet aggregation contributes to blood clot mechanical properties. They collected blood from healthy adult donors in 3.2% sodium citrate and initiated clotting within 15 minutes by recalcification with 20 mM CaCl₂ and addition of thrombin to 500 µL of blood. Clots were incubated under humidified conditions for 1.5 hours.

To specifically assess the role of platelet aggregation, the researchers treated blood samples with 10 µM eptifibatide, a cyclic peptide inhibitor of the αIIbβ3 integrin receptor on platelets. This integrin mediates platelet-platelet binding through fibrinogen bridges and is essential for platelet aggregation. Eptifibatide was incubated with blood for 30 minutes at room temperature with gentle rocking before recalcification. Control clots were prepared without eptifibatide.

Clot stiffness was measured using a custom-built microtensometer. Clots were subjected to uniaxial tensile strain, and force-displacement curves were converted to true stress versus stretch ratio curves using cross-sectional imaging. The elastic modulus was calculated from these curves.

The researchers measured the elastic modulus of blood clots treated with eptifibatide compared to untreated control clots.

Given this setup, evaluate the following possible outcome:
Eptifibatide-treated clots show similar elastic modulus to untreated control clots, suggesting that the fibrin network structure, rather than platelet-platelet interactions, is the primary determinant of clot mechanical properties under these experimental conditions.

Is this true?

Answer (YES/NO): NO